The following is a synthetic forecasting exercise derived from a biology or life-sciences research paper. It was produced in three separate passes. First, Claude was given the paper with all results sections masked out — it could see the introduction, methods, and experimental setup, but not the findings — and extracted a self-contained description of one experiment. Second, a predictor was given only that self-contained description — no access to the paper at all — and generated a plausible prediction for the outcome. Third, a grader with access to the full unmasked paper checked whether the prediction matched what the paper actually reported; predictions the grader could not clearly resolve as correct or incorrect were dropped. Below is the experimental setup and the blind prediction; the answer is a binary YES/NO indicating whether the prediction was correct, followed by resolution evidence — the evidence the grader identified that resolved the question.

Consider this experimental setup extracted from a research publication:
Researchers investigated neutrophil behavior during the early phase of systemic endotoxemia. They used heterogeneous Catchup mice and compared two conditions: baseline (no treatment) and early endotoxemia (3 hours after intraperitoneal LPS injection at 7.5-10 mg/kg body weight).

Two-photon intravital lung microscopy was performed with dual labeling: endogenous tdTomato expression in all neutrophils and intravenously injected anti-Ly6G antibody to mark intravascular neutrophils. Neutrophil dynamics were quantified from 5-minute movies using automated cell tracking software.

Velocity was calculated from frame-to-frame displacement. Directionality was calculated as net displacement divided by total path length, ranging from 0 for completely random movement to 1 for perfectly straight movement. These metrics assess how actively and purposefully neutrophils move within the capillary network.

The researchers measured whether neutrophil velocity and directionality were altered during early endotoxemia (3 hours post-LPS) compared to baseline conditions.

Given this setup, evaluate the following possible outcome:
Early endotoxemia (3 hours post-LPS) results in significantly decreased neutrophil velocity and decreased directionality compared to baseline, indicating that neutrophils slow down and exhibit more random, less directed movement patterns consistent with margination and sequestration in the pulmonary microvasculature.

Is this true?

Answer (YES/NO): NO